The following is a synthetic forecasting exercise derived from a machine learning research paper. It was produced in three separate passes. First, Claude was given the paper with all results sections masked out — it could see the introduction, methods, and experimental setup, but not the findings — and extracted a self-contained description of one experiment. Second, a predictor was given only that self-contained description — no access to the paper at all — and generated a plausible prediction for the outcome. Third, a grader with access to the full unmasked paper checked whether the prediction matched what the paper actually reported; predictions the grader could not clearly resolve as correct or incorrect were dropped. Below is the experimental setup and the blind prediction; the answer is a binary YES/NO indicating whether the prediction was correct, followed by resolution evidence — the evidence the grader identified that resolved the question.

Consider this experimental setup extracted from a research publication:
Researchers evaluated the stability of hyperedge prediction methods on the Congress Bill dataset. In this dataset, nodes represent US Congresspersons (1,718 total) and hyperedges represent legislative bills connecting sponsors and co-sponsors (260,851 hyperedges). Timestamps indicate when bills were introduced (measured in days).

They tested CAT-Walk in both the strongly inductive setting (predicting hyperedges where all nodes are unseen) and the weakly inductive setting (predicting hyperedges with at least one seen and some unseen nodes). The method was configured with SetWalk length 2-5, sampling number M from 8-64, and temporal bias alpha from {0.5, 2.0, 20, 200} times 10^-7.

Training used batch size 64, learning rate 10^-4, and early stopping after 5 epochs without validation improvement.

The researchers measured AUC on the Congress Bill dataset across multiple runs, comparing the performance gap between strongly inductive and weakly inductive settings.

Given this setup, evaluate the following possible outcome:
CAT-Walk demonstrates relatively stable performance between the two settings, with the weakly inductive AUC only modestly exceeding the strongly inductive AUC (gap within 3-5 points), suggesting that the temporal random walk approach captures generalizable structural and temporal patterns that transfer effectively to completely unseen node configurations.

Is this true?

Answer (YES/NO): YES